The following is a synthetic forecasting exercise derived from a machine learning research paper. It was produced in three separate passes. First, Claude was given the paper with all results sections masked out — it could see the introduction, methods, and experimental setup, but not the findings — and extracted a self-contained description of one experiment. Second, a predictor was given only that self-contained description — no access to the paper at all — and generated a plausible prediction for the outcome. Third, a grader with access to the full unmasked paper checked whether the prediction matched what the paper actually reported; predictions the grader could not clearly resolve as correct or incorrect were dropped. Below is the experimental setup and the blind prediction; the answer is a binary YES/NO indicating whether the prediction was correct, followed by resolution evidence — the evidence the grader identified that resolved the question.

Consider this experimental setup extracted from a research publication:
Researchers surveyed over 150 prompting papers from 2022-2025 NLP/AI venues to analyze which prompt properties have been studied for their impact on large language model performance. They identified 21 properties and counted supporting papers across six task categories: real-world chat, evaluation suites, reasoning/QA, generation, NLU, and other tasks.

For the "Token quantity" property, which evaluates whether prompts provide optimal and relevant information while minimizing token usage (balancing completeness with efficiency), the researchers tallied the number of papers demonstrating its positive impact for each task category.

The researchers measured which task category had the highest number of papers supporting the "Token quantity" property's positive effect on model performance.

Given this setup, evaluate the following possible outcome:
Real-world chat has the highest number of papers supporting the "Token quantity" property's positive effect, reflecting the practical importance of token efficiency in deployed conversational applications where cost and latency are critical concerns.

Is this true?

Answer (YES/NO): NO